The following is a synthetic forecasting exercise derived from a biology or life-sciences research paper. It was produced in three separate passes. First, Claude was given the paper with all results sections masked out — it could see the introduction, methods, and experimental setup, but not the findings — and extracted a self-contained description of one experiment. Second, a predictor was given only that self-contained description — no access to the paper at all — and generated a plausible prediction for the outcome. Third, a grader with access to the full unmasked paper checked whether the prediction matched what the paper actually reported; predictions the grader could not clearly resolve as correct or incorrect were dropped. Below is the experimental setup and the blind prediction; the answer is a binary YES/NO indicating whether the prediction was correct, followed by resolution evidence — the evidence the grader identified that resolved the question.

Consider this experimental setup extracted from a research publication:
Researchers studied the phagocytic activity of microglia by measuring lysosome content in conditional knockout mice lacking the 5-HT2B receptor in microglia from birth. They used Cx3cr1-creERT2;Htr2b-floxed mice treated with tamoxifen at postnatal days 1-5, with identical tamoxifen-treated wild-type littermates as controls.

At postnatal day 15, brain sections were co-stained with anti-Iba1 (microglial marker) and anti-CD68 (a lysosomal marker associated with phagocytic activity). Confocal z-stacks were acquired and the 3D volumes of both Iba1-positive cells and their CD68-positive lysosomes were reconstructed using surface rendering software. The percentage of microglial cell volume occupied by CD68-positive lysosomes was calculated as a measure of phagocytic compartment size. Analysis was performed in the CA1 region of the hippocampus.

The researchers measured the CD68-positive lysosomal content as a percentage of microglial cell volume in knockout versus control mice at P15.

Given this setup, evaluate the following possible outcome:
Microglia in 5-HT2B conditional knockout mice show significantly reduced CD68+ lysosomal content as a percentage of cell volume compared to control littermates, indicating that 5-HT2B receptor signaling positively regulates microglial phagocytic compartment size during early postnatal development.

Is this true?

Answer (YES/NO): YES